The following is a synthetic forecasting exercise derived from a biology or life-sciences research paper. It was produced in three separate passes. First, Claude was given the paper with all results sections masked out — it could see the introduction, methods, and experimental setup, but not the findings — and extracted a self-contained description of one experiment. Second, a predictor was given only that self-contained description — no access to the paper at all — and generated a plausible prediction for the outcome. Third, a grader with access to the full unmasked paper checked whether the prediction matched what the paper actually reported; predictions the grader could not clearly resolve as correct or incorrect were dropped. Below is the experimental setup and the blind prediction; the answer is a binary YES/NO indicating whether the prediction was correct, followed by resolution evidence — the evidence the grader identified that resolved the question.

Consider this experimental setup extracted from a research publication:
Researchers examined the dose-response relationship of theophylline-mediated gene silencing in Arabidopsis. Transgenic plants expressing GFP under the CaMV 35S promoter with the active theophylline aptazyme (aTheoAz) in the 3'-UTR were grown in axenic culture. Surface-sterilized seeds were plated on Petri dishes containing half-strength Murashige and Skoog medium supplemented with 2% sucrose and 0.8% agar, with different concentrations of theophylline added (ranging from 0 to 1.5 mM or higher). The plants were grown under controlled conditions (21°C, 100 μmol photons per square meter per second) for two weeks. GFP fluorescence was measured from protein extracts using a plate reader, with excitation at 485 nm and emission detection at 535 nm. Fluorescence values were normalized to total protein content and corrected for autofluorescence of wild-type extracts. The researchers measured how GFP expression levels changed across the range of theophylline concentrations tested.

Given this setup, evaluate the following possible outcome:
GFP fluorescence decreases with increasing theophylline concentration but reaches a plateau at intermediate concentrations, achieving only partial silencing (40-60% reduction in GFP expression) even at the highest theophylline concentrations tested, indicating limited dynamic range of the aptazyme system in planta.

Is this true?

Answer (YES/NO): NO